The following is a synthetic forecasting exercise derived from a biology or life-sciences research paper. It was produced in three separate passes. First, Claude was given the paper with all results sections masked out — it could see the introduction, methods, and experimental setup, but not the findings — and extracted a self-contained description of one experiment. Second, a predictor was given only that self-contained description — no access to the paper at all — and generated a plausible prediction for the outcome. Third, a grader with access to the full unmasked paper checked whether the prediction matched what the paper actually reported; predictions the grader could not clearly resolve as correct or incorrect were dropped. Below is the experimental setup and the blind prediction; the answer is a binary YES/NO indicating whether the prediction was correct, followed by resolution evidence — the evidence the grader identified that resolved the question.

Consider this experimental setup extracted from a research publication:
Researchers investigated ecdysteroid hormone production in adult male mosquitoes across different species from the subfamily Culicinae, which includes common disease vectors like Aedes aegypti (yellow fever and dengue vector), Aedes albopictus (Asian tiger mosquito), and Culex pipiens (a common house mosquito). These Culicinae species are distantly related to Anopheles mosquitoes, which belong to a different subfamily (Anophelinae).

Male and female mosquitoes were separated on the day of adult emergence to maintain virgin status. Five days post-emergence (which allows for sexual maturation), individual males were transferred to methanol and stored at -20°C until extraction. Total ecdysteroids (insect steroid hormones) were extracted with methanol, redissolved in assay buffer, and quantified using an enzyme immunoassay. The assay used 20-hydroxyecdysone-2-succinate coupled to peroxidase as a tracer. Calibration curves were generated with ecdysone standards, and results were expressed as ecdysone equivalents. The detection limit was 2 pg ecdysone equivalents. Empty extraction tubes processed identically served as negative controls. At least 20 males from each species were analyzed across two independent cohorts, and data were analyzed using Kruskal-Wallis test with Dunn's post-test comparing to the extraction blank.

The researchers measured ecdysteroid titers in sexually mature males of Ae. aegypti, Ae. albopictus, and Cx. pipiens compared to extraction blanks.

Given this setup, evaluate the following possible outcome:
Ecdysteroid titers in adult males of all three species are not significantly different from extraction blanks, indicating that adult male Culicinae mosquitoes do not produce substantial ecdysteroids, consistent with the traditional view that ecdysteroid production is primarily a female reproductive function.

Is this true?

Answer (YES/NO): YES